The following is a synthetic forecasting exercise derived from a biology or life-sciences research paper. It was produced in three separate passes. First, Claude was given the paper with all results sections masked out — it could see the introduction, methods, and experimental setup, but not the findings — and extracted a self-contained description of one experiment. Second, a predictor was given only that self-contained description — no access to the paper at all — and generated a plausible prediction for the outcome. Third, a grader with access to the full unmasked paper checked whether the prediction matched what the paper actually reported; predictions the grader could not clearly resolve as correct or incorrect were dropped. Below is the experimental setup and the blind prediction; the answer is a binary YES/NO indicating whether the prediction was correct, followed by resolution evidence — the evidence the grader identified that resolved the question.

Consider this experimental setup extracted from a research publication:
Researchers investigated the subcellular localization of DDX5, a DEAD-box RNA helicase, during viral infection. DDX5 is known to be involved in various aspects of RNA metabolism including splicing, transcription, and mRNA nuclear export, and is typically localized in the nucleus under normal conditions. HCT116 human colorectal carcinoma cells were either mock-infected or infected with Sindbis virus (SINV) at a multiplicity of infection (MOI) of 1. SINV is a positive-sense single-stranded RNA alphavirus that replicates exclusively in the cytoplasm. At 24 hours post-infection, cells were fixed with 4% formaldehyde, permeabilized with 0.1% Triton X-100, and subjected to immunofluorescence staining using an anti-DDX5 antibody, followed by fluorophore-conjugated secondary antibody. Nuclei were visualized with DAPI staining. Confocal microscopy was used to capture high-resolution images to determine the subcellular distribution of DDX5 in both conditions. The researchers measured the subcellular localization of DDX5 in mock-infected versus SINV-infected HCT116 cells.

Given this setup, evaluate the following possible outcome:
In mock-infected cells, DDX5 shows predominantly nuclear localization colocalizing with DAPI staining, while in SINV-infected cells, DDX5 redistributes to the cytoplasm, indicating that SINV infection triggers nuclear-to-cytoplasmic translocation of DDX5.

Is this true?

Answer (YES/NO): YES